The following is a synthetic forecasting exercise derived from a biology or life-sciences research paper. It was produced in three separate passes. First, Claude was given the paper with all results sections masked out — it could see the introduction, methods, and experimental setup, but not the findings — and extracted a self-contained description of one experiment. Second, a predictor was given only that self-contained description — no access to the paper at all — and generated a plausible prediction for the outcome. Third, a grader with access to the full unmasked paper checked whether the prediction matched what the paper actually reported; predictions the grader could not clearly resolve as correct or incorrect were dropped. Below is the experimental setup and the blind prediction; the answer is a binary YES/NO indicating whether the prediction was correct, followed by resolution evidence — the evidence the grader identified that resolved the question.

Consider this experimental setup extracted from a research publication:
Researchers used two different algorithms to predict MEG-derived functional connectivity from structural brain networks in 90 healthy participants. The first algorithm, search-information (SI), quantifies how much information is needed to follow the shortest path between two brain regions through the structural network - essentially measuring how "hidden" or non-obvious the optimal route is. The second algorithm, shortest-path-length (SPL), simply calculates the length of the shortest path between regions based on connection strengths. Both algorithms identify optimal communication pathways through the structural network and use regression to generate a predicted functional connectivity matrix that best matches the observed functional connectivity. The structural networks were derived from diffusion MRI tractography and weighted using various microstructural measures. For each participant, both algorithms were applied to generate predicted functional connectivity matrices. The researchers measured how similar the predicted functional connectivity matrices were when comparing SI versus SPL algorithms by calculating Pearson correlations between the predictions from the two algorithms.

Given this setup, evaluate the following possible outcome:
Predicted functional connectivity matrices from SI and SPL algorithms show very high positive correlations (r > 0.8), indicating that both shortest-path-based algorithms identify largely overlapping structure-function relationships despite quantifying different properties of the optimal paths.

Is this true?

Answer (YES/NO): NO